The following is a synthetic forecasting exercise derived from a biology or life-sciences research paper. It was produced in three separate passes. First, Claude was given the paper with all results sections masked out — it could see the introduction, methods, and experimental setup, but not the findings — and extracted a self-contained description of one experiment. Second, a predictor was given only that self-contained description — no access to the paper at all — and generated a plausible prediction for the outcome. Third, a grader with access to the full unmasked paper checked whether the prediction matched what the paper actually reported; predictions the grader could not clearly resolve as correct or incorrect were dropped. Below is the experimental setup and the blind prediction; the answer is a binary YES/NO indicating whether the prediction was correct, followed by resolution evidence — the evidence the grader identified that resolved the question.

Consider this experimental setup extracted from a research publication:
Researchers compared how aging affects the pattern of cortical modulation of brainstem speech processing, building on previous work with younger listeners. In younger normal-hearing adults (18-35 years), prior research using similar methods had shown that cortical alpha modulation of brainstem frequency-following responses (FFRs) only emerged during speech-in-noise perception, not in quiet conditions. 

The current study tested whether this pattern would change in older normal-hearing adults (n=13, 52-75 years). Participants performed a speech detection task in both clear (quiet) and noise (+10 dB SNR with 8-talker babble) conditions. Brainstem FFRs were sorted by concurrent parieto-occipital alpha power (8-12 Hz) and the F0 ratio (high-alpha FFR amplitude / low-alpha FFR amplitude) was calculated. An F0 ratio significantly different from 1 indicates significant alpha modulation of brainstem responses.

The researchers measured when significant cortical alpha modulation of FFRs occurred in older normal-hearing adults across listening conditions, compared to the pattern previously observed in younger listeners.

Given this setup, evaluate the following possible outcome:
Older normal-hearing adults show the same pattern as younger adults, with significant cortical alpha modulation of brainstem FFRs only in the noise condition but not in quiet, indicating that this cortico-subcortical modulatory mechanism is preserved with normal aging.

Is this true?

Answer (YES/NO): NO